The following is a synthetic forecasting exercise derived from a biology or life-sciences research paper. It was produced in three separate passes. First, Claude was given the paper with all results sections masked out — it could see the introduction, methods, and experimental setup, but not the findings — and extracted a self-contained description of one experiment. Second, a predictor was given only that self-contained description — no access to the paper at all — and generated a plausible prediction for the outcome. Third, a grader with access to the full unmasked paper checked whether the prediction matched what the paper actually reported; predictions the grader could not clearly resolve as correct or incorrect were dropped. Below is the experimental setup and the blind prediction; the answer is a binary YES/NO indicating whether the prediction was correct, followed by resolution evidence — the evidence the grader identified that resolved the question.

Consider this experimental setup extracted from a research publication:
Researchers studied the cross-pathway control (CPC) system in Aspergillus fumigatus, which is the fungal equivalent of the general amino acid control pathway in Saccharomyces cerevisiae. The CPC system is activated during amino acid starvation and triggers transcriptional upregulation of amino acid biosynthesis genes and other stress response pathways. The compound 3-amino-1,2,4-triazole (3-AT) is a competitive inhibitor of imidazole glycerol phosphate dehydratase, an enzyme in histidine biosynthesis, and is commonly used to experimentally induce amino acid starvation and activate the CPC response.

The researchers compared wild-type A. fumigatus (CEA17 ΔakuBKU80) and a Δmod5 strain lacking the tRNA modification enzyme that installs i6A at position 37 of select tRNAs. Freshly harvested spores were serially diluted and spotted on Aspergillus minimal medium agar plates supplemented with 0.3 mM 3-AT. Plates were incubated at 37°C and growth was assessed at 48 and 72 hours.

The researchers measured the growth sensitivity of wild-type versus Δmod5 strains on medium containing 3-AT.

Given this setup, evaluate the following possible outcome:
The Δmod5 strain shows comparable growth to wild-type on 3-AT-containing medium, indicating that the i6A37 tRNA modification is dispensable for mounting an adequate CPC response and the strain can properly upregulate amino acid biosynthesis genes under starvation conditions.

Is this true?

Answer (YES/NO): NO